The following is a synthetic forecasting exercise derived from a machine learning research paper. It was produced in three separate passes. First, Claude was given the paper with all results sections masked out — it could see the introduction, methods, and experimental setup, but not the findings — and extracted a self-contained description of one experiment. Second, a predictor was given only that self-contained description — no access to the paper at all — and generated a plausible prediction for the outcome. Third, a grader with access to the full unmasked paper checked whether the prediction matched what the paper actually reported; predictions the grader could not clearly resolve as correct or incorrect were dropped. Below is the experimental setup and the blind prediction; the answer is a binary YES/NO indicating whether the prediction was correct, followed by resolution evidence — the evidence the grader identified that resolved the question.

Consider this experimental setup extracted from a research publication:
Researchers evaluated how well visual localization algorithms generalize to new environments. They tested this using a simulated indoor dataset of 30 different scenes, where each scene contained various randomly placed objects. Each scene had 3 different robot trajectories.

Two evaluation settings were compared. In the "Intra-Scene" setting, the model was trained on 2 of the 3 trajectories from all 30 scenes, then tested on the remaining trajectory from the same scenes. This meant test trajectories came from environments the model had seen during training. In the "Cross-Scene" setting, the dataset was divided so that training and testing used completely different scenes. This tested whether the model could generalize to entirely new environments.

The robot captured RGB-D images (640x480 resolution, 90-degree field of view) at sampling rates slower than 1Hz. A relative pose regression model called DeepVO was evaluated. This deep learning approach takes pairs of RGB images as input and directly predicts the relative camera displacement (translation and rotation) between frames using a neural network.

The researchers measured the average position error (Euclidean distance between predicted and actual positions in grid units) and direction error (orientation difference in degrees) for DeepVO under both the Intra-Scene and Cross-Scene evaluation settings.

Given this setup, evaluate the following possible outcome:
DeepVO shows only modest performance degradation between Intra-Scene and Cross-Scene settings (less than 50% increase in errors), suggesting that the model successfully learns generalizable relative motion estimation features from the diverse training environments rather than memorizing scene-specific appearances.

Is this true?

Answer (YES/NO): NO